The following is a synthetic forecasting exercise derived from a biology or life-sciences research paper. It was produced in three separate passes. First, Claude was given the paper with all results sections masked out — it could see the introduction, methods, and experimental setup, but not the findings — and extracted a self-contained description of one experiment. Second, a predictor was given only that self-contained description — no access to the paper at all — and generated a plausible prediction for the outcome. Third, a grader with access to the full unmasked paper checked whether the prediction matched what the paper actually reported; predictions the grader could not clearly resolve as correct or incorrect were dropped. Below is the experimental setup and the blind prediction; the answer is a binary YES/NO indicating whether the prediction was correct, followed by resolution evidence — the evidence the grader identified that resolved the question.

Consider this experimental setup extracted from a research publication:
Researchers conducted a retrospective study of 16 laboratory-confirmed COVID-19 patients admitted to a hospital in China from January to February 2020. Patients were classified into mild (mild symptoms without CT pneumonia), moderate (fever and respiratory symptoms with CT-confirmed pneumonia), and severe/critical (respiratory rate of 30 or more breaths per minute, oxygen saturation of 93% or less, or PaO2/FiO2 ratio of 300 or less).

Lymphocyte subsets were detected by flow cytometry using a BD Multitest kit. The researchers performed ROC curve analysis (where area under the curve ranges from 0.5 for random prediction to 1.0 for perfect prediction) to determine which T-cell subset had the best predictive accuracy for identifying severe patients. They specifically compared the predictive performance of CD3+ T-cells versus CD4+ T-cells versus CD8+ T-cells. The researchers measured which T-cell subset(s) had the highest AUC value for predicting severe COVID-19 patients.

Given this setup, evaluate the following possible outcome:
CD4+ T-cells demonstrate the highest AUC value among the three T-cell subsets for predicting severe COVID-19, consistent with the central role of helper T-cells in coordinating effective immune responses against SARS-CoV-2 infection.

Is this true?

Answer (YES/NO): NO